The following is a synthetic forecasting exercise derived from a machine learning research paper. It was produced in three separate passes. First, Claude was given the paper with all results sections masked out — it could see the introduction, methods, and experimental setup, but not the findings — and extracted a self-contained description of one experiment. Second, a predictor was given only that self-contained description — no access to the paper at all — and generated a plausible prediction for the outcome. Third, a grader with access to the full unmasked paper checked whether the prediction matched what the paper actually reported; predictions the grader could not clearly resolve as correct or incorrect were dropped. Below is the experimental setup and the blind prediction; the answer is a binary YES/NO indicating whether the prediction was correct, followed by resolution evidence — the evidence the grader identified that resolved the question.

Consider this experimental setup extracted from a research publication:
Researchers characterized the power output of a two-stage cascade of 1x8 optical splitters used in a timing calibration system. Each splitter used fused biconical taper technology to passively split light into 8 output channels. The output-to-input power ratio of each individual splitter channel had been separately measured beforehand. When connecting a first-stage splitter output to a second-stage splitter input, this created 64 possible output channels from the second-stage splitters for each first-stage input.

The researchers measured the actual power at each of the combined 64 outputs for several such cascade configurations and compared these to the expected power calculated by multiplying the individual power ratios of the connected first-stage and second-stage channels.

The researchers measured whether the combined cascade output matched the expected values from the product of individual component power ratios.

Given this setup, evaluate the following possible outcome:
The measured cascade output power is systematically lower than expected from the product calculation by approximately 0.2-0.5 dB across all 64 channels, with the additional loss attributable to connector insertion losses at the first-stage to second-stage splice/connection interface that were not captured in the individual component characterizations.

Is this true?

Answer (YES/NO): NO